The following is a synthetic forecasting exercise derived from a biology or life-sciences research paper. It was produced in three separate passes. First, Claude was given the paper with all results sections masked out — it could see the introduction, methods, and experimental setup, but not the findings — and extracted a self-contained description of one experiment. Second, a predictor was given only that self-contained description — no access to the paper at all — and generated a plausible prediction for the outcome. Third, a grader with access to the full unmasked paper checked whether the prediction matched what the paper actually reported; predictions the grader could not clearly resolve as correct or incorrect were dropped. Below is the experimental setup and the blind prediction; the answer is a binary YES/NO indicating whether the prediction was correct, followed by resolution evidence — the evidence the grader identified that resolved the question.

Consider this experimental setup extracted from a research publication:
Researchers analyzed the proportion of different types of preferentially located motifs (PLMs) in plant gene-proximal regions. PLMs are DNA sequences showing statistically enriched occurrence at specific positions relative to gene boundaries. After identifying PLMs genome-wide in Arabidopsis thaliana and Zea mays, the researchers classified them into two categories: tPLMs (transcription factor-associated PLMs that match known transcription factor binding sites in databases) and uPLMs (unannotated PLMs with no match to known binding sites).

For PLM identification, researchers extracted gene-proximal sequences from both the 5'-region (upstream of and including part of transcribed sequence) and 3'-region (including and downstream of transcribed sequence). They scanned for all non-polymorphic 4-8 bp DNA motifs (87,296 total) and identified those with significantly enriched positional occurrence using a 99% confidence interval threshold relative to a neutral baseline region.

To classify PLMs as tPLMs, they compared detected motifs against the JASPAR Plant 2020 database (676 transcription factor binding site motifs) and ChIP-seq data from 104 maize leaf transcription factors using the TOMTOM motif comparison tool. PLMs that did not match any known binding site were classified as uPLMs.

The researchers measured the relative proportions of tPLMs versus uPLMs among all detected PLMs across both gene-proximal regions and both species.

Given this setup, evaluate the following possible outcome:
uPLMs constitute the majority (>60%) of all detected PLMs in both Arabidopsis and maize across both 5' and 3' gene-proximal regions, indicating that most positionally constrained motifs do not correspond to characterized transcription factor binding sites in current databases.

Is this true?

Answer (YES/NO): YES